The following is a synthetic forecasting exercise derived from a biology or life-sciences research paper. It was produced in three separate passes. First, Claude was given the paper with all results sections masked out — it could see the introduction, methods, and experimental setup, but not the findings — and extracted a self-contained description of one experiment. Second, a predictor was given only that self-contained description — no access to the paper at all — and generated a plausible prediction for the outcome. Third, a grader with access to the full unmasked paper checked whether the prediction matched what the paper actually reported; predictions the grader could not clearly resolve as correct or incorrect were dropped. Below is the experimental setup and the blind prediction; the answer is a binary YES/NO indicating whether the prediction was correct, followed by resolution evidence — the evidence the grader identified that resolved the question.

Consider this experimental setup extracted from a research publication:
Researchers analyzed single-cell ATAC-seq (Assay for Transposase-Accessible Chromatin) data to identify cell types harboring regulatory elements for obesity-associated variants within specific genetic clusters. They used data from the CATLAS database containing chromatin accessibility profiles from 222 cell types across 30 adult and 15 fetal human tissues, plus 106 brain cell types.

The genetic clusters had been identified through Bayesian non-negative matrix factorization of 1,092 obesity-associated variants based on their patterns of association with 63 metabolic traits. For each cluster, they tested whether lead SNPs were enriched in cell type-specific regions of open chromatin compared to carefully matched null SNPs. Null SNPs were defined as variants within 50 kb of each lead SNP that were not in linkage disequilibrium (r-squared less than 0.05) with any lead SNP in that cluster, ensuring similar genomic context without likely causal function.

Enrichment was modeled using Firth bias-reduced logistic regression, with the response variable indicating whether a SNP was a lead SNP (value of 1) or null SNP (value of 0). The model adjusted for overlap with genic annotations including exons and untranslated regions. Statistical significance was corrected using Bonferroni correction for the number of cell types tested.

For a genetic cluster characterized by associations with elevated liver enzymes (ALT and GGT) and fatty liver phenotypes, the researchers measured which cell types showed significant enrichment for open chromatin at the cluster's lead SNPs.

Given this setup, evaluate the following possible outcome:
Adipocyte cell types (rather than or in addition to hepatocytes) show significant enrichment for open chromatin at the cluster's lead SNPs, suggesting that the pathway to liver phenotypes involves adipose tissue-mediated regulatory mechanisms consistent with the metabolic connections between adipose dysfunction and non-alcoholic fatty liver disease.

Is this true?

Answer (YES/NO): NO